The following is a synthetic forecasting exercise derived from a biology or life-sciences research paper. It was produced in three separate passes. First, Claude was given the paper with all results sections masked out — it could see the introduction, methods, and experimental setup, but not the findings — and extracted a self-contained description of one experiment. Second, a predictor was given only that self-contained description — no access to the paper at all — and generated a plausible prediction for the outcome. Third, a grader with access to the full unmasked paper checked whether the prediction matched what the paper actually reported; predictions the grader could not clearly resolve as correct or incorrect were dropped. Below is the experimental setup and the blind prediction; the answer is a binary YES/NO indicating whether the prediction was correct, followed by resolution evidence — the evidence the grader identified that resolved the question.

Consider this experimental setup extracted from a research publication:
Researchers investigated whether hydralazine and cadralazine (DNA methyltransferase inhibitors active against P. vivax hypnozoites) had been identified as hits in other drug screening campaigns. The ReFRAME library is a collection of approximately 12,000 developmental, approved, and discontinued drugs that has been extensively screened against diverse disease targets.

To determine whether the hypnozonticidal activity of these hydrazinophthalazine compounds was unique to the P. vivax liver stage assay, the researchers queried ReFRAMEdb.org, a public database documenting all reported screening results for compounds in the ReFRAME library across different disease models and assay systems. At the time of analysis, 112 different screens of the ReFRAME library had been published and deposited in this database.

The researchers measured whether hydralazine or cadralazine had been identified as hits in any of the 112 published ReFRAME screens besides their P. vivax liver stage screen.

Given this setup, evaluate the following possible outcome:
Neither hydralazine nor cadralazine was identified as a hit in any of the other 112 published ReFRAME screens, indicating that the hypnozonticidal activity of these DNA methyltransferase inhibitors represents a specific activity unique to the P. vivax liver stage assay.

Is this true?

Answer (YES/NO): YES